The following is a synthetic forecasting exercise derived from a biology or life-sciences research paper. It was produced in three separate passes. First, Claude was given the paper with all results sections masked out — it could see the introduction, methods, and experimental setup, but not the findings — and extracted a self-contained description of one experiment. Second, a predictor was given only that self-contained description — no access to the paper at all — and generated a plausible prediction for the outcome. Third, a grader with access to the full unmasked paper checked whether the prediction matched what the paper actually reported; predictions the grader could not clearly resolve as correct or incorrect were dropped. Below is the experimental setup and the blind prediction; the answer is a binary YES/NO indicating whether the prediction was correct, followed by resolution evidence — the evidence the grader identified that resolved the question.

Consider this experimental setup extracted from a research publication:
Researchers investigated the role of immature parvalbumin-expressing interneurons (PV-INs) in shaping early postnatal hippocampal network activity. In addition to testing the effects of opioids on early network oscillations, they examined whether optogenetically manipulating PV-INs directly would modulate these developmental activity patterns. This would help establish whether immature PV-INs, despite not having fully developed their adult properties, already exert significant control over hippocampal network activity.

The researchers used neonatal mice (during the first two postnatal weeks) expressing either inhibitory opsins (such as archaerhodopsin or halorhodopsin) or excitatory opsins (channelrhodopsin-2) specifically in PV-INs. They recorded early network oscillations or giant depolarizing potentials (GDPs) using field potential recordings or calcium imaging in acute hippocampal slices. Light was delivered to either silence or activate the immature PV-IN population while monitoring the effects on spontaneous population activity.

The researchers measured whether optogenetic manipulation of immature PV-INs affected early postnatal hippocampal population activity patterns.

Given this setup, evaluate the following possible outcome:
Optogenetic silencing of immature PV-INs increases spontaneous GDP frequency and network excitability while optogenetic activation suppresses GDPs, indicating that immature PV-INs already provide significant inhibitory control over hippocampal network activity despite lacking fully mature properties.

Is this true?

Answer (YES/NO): NO